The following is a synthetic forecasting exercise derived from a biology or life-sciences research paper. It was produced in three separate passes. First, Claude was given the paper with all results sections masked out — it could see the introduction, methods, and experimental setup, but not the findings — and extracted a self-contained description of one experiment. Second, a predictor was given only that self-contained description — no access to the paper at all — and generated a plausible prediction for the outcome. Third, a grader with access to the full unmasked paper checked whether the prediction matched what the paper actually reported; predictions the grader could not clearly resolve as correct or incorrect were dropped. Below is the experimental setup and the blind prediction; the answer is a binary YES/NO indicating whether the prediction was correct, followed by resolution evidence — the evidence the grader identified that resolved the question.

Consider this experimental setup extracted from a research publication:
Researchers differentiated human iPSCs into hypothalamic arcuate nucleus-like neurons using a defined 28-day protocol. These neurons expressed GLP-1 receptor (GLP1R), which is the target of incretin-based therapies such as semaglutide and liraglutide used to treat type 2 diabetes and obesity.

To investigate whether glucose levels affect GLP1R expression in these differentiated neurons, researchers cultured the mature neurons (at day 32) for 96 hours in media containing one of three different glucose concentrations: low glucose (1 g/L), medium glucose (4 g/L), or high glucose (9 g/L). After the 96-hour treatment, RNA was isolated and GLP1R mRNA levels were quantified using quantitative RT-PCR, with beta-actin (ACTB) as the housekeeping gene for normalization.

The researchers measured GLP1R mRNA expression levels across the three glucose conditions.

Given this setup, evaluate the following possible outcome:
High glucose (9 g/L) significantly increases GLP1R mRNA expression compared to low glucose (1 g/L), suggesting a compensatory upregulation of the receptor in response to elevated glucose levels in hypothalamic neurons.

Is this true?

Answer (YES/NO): NO